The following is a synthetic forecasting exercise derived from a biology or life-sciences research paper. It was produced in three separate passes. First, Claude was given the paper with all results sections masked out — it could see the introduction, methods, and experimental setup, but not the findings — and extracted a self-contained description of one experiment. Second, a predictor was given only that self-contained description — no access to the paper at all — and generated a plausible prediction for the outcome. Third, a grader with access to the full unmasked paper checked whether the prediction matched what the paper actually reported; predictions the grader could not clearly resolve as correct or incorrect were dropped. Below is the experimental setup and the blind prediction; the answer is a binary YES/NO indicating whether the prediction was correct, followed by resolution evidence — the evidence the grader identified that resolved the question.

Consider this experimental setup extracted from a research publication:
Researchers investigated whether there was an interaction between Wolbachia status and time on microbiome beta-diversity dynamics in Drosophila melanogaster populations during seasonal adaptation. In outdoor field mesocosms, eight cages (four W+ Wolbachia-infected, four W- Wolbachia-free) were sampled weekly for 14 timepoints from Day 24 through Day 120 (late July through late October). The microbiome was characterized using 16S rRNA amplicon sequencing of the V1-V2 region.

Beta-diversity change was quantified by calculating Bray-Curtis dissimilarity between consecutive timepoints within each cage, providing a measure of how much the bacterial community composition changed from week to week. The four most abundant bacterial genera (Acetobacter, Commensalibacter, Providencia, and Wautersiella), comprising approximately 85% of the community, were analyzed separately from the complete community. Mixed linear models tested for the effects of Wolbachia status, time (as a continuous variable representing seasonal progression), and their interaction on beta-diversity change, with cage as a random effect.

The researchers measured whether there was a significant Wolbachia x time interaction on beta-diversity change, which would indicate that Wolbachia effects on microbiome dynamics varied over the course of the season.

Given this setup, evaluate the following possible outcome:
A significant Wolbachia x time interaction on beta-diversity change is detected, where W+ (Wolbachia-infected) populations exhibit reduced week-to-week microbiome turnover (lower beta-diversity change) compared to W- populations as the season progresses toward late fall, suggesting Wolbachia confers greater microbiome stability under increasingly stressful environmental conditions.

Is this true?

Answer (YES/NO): NO